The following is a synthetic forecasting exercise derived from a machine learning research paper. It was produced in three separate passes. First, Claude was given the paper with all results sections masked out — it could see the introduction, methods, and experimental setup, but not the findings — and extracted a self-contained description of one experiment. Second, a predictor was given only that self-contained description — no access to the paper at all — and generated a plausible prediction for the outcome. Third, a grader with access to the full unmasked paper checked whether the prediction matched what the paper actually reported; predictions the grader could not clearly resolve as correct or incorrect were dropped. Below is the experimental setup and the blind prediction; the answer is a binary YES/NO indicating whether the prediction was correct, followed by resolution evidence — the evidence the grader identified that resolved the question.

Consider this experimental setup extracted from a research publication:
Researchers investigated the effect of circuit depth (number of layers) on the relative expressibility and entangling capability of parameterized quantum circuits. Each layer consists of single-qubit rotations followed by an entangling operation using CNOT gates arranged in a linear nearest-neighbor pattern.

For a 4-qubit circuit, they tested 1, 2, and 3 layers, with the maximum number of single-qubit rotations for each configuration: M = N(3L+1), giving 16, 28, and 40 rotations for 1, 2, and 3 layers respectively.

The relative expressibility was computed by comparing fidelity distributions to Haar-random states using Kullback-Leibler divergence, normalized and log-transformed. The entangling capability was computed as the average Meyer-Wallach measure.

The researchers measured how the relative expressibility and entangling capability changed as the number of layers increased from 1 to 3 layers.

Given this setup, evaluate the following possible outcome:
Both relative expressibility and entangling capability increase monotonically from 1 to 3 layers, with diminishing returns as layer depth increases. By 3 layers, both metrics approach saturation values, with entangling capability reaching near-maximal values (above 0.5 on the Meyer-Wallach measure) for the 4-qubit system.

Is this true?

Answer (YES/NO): YES